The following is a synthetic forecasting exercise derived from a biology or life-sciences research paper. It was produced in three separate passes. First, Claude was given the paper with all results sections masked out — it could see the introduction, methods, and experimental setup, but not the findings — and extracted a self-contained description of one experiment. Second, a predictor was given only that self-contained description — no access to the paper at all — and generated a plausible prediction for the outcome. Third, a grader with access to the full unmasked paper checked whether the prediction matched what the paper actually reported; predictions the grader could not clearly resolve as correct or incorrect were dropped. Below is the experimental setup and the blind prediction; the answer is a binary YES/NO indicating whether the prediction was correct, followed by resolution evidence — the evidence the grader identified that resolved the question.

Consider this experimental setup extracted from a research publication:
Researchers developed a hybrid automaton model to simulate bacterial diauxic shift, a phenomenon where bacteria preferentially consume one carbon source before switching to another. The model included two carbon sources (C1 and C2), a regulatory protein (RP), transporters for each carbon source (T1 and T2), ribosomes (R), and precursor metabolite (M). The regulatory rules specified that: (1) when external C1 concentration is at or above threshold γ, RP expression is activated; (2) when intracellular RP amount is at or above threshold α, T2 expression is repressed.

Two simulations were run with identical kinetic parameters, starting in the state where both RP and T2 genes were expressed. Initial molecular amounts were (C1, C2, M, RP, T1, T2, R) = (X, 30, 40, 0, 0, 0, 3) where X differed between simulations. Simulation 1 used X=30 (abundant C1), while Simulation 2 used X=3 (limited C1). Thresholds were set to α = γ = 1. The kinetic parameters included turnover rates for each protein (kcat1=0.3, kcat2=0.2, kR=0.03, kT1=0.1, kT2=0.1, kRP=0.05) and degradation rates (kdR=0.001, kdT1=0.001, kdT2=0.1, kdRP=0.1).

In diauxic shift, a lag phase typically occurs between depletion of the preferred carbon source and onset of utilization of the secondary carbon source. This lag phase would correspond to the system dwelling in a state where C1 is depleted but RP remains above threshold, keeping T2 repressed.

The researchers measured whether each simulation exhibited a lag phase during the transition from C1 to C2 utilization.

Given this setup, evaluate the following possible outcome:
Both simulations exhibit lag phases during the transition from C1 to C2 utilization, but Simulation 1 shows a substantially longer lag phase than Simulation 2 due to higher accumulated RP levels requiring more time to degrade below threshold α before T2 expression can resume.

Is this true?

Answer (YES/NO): NO